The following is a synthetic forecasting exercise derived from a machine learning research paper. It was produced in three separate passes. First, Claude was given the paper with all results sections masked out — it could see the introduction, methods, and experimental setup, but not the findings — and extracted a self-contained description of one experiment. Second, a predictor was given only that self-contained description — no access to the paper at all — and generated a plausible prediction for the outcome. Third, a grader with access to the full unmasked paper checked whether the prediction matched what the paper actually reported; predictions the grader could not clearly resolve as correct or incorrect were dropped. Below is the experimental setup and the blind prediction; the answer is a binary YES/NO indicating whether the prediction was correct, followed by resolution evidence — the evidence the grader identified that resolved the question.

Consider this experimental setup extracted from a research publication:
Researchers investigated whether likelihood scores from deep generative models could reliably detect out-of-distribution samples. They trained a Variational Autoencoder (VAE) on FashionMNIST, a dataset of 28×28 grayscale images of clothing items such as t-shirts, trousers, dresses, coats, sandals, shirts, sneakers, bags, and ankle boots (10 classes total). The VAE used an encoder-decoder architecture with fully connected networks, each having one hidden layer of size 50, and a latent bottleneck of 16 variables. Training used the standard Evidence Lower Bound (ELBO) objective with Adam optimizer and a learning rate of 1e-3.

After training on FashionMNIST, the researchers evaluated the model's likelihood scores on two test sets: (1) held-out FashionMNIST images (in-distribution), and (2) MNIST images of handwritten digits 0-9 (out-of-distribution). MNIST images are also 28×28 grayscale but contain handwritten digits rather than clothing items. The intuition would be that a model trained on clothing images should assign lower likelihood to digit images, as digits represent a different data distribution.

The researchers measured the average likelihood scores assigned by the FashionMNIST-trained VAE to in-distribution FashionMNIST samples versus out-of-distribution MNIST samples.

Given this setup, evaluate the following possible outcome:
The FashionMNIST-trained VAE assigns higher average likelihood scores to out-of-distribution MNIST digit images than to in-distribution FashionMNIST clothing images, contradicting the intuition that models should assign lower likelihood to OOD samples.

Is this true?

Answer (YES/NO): YES